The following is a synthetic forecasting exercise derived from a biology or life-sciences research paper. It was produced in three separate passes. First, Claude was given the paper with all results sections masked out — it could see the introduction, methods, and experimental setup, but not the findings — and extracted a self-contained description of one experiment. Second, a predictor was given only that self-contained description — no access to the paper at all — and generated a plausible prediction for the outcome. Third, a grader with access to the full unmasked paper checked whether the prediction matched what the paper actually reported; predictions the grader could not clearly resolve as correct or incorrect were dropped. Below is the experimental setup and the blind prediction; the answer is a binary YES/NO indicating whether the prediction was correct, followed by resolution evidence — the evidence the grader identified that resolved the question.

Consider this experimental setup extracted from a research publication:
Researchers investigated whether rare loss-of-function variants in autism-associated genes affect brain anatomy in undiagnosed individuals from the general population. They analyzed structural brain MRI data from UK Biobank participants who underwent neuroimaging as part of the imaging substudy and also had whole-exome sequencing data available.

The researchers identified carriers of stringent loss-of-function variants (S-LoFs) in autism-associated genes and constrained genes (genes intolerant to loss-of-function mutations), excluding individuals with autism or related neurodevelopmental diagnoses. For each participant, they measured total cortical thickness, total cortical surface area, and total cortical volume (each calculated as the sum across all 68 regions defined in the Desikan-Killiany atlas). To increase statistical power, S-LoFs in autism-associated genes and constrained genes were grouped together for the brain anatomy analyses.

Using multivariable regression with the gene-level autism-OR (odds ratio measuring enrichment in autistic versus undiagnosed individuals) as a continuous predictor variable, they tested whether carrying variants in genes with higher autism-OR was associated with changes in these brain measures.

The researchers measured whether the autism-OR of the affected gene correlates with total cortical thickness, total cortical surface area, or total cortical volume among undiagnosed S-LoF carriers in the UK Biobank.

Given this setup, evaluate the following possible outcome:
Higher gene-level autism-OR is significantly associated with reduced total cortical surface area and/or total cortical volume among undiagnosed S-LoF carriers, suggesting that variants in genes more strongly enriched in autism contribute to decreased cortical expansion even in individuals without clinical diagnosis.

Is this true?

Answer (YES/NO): YES